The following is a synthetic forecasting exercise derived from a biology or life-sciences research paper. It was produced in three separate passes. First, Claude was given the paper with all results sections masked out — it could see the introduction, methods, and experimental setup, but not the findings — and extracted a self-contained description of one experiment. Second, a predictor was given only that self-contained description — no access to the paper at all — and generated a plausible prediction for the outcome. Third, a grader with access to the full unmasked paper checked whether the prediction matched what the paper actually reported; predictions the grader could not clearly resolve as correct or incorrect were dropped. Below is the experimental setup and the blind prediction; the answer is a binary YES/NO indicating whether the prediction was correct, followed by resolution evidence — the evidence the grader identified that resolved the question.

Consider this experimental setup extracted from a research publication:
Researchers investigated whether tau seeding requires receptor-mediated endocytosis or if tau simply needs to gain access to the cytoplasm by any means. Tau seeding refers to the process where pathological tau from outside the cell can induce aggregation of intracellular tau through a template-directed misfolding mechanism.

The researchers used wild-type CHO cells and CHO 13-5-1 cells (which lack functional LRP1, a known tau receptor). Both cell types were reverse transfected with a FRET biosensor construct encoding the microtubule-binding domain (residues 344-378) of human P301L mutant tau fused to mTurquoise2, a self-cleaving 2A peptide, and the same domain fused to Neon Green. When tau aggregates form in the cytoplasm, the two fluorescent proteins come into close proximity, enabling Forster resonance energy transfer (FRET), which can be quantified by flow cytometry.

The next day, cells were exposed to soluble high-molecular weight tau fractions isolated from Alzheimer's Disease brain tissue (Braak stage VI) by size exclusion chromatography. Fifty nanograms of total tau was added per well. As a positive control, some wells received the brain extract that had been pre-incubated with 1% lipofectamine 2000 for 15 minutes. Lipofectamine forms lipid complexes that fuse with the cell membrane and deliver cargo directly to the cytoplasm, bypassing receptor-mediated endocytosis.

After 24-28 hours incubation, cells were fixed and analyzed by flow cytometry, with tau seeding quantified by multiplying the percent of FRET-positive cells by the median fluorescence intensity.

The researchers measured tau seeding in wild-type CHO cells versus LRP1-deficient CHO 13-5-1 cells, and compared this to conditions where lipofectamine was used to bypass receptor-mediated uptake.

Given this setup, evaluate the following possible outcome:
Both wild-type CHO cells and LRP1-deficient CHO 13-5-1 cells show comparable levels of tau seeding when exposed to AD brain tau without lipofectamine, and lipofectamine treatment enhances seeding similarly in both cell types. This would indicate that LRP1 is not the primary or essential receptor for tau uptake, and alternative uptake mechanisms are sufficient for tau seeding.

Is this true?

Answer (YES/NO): NO